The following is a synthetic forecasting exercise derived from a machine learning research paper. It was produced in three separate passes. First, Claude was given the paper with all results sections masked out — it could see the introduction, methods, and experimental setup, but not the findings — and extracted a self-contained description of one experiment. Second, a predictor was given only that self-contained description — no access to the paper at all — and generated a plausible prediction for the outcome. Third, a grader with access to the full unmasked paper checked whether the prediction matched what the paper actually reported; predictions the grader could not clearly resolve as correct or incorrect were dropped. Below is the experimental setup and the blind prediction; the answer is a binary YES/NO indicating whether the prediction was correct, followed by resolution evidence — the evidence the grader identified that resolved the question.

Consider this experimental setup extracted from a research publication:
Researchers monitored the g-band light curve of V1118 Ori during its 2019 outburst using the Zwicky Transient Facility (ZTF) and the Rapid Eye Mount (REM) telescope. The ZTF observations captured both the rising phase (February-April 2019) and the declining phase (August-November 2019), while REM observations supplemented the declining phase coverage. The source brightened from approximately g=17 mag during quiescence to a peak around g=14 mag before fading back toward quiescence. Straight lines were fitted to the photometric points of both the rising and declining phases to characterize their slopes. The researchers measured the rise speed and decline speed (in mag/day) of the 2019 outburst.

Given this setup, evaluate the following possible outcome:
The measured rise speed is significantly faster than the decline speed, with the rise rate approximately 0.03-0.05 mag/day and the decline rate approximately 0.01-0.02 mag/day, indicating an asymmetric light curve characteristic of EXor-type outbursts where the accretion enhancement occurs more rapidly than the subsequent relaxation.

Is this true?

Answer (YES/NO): NO